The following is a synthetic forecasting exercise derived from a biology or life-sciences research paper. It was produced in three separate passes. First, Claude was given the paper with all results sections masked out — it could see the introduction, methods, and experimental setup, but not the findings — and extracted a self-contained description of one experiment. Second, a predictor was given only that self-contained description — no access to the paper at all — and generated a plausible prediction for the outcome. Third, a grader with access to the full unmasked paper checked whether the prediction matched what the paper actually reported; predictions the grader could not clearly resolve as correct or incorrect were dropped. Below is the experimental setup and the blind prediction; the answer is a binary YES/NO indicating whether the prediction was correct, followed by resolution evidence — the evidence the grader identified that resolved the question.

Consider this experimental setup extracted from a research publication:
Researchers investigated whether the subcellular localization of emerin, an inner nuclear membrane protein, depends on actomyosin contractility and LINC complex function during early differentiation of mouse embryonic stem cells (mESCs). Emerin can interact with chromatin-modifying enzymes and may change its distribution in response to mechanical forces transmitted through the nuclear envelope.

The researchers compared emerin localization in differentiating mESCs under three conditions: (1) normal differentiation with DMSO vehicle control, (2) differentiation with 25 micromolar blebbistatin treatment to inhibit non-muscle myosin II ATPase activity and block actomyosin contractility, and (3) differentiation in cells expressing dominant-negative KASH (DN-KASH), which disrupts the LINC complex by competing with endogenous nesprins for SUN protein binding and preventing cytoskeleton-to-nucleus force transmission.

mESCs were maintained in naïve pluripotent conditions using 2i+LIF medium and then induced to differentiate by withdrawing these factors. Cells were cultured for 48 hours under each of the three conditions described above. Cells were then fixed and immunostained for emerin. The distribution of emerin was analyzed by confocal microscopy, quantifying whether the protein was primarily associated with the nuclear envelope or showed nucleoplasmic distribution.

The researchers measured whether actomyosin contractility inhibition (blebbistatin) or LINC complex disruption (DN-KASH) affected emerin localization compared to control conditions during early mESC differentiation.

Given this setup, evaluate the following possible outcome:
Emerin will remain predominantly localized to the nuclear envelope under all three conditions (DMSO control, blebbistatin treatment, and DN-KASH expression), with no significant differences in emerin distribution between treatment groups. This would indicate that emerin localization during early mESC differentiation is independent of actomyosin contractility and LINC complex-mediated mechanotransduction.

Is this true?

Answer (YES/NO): NO